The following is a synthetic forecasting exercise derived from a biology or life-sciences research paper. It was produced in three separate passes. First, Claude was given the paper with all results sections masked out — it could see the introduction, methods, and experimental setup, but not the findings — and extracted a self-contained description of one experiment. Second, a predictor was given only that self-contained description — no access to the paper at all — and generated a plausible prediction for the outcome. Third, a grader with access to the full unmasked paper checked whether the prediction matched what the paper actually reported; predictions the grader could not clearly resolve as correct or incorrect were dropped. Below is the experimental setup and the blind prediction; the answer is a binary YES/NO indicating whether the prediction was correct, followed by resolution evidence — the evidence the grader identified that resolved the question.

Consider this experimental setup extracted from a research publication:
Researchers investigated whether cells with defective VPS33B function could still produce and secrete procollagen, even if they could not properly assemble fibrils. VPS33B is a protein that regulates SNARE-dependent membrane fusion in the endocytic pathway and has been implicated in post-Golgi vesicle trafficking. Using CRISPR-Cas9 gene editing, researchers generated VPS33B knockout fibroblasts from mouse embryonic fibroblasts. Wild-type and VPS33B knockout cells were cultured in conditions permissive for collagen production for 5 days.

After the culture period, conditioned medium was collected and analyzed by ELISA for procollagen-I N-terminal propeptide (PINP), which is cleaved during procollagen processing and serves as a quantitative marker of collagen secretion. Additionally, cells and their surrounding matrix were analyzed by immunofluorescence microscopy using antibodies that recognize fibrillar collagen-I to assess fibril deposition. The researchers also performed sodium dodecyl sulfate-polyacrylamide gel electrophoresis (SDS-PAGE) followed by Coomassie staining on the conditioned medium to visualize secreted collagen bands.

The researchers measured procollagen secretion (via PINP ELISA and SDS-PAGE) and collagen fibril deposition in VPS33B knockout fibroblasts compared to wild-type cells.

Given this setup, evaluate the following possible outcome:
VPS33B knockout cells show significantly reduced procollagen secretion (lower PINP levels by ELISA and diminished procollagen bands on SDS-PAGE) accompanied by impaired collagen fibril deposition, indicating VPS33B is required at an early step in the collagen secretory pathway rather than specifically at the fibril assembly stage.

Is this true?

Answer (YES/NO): NO